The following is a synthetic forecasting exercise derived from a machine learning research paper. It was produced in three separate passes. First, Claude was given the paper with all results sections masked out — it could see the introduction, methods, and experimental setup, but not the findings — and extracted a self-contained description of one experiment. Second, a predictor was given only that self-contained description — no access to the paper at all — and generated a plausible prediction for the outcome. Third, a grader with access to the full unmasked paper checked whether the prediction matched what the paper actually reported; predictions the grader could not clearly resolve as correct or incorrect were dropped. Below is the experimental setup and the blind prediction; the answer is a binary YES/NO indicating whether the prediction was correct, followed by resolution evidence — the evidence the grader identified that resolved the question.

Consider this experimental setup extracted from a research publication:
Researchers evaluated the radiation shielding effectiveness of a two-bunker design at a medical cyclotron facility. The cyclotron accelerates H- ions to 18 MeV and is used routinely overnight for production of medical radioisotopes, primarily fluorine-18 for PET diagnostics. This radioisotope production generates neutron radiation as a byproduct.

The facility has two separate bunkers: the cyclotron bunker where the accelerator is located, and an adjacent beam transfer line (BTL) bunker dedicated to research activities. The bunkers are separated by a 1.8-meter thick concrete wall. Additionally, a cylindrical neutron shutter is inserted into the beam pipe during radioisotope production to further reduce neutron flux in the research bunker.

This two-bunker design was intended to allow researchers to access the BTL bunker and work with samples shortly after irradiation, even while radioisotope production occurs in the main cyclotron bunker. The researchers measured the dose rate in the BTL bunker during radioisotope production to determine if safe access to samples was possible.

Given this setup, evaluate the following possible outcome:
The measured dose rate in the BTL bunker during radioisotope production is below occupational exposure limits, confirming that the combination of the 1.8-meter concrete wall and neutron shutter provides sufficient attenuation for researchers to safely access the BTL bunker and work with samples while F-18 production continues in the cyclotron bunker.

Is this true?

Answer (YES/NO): YES